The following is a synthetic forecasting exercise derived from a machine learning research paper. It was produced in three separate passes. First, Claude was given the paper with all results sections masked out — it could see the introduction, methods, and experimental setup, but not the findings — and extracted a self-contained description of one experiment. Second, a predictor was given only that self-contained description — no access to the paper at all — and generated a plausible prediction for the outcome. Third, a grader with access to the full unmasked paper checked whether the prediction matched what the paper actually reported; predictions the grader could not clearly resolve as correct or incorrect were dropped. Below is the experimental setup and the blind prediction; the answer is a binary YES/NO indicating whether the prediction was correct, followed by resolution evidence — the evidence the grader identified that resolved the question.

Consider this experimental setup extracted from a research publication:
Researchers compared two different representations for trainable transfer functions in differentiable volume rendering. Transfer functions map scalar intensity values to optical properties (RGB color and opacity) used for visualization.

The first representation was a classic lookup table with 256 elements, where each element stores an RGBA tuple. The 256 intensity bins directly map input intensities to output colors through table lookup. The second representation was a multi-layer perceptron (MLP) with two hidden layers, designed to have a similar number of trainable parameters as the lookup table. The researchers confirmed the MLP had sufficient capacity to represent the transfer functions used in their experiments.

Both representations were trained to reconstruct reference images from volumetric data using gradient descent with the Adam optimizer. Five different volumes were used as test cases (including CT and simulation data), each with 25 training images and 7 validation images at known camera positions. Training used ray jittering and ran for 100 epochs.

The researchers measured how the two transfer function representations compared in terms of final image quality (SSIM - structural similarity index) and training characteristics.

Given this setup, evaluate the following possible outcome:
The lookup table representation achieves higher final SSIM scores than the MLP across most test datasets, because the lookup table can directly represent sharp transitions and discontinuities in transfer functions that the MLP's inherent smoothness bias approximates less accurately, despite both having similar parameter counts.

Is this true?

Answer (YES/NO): NO